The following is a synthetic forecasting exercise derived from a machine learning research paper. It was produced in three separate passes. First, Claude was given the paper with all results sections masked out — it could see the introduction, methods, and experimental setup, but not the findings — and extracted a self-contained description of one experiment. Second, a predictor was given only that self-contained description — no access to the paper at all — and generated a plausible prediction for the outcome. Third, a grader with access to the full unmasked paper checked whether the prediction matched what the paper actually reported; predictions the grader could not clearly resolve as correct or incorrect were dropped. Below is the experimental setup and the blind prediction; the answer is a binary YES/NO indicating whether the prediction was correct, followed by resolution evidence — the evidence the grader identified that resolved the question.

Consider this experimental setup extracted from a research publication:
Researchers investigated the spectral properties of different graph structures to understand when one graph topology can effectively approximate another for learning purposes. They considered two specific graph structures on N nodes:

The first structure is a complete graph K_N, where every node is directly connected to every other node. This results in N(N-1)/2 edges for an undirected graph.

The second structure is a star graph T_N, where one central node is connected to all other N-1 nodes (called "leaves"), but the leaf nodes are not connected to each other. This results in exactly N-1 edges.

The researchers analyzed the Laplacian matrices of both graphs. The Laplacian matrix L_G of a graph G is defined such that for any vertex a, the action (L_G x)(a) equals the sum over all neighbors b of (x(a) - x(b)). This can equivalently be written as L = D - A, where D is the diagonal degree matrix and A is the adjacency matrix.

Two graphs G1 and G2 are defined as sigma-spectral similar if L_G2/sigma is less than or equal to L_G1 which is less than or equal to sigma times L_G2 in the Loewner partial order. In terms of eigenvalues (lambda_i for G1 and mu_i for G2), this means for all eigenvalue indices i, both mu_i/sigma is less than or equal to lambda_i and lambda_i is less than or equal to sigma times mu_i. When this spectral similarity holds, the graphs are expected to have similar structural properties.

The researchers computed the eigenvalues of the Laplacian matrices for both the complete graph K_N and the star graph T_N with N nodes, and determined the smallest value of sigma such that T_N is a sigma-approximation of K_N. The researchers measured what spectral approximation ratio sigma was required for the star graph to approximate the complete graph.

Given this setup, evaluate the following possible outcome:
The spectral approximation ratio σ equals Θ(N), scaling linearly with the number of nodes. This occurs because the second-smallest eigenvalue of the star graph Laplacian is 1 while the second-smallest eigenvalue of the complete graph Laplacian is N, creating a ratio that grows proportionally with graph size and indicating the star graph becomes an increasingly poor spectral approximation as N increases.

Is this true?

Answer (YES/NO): YES